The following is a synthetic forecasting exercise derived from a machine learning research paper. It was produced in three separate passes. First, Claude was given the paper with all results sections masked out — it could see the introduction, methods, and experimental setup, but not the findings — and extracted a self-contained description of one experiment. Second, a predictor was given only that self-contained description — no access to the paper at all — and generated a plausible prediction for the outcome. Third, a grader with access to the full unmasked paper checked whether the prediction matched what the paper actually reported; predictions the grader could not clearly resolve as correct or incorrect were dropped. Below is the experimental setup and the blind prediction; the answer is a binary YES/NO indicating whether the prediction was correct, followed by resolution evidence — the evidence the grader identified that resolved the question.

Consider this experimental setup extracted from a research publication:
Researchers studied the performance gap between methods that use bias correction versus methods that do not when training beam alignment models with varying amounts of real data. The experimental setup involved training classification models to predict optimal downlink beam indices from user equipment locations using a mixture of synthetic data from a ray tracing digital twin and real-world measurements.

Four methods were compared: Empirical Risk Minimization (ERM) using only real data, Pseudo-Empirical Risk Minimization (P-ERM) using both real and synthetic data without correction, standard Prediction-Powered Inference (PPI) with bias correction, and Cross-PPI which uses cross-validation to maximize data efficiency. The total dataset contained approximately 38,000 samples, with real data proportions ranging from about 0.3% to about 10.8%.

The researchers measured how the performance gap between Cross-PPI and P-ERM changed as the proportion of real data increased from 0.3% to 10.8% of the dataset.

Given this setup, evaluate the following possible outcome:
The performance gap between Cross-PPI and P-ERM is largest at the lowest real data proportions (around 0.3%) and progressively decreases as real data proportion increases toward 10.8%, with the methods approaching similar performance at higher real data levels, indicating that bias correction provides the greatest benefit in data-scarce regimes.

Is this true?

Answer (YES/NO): NO